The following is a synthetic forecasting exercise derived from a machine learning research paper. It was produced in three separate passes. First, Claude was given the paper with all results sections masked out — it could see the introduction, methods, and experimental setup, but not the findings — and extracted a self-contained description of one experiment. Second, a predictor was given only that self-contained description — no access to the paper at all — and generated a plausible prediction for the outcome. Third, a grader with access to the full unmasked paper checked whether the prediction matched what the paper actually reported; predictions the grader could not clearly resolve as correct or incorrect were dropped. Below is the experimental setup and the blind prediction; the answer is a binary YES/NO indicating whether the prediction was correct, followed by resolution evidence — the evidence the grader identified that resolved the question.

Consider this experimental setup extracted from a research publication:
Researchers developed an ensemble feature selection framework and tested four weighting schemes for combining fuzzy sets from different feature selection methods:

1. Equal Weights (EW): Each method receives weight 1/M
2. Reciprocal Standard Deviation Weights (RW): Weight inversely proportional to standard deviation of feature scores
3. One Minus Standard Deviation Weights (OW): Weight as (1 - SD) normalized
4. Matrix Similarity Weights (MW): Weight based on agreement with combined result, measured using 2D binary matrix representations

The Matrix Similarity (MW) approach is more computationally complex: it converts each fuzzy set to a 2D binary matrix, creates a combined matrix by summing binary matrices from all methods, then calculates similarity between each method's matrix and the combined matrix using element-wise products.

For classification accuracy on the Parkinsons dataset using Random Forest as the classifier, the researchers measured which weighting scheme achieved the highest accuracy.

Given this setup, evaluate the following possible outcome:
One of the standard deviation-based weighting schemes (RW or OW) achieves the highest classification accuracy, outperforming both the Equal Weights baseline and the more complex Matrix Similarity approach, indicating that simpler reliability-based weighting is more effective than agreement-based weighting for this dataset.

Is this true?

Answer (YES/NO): YES